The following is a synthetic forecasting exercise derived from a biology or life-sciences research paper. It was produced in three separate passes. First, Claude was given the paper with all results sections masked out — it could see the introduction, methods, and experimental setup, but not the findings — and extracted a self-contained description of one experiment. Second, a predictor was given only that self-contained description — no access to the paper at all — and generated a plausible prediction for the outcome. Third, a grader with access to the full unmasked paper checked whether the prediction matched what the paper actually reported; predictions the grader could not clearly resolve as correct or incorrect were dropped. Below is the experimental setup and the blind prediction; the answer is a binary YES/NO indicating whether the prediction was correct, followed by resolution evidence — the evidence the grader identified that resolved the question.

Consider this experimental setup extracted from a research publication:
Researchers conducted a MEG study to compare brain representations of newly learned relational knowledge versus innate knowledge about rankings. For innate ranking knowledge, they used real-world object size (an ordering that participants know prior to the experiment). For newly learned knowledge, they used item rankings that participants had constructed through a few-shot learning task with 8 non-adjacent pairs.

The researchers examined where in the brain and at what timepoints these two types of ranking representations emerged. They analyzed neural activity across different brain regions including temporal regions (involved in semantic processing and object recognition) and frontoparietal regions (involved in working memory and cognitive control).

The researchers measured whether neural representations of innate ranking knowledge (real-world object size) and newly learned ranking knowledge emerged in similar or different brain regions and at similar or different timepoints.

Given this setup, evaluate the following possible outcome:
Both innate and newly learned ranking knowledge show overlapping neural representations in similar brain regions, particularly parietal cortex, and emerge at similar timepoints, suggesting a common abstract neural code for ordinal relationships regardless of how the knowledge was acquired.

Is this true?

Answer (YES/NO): NO